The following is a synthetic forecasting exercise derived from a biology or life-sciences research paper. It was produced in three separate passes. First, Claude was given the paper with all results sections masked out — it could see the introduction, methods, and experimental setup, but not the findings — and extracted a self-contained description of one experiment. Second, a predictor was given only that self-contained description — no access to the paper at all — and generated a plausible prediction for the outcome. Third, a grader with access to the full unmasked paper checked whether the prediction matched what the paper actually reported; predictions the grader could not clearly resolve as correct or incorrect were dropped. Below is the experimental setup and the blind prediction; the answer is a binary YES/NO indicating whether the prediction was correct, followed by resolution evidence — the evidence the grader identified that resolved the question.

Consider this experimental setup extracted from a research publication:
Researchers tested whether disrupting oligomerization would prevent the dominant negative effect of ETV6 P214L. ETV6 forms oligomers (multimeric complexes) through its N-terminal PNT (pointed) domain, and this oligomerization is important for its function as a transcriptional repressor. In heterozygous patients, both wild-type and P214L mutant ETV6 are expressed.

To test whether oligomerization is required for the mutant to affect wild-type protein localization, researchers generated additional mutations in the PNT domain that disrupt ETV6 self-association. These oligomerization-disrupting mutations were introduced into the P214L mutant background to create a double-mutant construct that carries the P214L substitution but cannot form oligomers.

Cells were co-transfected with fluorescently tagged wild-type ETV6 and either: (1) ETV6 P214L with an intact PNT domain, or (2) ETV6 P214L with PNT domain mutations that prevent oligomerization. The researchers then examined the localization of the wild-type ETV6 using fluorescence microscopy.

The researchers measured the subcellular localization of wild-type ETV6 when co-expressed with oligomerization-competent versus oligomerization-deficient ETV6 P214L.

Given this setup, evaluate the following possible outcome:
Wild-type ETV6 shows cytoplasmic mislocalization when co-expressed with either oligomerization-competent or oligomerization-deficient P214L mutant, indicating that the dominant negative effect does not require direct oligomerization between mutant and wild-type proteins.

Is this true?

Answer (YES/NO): NO